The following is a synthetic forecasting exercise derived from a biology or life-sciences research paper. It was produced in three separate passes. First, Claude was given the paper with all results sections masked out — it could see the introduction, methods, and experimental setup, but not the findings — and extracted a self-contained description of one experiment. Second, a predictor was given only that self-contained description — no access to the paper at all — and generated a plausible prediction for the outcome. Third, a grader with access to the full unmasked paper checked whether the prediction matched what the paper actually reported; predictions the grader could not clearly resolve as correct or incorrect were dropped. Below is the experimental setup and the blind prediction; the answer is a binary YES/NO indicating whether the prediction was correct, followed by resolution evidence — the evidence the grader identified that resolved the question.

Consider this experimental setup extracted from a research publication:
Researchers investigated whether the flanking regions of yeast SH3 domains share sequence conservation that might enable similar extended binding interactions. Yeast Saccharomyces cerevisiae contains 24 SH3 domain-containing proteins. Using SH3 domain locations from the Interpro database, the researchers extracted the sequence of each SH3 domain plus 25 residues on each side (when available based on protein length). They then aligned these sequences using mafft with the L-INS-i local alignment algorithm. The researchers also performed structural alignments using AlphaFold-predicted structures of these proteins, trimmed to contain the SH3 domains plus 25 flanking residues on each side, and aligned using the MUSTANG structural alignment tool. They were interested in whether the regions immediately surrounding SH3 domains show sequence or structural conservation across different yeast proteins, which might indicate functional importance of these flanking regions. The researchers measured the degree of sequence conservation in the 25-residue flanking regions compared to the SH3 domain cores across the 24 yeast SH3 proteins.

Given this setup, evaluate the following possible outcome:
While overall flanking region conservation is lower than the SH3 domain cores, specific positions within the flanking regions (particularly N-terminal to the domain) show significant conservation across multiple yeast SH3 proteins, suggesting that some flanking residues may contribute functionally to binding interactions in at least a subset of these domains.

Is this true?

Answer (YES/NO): NO